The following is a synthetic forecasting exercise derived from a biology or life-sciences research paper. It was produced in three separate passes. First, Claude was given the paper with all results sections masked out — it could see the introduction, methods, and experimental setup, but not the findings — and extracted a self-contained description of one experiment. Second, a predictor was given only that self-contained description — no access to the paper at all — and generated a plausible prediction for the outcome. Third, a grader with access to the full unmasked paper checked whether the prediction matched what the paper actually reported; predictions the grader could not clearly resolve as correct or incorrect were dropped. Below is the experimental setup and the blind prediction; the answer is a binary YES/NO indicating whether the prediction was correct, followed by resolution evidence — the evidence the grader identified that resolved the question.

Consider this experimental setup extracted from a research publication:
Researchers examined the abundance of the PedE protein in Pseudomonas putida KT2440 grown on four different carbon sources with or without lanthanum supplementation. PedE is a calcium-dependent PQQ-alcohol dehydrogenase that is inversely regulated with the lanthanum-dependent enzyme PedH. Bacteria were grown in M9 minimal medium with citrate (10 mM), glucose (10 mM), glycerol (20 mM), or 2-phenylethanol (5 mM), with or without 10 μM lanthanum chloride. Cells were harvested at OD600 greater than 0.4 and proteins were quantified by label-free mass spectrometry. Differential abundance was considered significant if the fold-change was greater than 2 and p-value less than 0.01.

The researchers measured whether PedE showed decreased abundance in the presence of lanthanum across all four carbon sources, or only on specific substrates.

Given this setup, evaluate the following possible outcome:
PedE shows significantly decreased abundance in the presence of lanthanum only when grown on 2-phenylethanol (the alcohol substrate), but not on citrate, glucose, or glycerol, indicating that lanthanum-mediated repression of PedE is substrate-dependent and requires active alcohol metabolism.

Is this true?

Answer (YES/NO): NO